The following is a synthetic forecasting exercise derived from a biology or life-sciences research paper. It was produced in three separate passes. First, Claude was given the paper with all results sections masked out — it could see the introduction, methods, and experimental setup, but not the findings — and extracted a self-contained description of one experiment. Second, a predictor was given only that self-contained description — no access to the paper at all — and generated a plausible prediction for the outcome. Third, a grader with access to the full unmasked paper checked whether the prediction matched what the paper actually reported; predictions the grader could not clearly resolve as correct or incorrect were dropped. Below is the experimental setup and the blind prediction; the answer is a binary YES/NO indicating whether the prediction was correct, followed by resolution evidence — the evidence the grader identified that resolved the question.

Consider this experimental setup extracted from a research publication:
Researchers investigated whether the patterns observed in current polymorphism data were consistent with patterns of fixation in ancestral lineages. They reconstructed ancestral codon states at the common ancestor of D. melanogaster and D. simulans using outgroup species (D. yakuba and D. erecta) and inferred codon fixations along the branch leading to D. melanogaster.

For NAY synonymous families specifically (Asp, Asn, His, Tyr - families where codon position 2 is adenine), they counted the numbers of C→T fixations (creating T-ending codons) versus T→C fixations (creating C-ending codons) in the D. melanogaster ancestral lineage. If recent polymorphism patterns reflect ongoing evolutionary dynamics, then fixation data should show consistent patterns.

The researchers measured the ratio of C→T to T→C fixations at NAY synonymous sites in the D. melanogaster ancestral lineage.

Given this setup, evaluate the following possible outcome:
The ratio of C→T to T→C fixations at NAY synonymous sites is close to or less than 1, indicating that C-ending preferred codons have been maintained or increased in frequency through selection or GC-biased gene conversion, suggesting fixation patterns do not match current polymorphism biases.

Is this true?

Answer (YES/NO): NO